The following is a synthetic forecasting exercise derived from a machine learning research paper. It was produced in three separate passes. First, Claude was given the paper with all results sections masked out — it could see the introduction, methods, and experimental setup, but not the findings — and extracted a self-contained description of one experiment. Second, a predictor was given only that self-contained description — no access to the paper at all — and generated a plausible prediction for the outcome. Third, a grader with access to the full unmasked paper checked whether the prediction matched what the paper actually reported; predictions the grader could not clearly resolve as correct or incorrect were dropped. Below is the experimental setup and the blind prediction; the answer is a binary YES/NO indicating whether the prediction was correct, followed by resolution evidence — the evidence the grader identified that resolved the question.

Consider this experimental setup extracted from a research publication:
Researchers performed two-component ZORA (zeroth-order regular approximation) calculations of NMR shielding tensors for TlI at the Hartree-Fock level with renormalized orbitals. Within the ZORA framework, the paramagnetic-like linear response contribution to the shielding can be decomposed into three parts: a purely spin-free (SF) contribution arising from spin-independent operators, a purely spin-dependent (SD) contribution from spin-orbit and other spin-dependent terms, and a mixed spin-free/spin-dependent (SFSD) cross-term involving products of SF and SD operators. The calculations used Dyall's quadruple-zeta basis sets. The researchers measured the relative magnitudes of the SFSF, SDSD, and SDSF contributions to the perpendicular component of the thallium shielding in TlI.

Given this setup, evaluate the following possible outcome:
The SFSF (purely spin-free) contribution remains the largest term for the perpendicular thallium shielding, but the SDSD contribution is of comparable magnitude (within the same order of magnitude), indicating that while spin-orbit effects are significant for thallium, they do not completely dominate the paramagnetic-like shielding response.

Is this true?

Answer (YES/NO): NO